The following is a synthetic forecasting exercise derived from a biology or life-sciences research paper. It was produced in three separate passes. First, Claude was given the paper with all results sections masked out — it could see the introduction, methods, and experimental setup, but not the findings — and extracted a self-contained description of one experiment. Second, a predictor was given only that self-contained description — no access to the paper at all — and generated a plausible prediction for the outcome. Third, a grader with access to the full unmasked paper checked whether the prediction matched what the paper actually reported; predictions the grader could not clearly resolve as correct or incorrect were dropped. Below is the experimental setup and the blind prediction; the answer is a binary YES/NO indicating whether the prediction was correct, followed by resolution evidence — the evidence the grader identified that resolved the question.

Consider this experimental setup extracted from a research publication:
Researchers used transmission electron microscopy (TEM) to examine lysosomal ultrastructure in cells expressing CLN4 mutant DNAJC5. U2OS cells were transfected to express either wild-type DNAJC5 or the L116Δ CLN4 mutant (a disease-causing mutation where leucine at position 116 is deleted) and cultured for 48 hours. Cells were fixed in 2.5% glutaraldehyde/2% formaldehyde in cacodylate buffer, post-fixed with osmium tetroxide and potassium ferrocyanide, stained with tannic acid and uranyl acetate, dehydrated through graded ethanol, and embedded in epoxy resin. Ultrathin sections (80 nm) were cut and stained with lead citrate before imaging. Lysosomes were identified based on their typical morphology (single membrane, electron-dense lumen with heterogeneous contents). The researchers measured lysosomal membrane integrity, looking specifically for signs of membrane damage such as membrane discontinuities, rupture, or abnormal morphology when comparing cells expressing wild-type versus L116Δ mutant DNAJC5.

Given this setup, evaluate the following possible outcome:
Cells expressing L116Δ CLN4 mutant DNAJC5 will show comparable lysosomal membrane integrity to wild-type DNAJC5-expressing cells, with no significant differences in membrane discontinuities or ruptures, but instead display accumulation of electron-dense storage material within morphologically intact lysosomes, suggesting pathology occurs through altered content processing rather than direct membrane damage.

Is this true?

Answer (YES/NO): NO